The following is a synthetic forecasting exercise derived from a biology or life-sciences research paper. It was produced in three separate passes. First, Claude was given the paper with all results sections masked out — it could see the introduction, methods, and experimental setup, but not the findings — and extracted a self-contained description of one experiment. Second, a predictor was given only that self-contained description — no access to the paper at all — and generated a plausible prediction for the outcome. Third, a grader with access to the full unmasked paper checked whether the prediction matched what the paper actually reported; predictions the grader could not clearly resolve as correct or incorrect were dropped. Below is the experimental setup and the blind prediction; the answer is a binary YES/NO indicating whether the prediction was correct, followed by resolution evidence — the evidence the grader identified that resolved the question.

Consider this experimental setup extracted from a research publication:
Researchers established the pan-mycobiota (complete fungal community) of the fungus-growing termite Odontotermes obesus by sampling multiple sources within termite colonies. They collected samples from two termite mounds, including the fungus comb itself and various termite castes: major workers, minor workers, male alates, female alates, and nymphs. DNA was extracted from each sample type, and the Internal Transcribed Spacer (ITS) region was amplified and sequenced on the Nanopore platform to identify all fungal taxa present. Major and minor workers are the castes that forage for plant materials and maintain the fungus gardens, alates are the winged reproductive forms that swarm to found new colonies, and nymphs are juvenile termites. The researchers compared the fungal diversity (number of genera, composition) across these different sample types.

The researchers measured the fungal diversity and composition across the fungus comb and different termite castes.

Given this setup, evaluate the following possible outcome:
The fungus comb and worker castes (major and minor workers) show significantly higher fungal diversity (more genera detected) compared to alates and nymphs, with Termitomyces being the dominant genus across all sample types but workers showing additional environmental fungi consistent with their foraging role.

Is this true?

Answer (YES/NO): NO